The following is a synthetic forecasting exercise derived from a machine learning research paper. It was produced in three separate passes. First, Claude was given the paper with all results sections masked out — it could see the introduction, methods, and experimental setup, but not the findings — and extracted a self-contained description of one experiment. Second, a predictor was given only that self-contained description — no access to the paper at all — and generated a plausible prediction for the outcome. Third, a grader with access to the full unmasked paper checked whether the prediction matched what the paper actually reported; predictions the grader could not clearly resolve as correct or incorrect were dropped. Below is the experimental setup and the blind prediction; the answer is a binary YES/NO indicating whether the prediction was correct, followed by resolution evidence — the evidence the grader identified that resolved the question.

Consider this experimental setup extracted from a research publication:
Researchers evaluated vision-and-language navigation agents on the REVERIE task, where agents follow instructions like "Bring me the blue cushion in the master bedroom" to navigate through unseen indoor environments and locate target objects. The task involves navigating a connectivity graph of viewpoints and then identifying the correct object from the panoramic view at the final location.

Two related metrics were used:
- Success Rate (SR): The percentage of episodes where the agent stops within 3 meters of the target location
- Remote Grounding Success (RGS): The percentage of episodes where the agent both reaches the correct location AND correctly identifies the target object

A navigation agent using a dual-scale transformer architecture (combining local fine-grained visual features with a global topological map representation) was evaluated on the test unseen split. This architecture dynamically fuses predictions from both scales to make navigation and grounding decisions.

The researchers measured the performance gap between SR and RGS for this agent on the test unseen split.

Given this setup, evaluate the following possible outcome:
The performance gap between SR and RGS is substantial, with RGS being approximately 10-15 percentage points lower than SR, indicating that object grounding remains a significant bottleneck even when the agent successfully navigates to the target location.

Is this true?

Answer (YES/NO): NO